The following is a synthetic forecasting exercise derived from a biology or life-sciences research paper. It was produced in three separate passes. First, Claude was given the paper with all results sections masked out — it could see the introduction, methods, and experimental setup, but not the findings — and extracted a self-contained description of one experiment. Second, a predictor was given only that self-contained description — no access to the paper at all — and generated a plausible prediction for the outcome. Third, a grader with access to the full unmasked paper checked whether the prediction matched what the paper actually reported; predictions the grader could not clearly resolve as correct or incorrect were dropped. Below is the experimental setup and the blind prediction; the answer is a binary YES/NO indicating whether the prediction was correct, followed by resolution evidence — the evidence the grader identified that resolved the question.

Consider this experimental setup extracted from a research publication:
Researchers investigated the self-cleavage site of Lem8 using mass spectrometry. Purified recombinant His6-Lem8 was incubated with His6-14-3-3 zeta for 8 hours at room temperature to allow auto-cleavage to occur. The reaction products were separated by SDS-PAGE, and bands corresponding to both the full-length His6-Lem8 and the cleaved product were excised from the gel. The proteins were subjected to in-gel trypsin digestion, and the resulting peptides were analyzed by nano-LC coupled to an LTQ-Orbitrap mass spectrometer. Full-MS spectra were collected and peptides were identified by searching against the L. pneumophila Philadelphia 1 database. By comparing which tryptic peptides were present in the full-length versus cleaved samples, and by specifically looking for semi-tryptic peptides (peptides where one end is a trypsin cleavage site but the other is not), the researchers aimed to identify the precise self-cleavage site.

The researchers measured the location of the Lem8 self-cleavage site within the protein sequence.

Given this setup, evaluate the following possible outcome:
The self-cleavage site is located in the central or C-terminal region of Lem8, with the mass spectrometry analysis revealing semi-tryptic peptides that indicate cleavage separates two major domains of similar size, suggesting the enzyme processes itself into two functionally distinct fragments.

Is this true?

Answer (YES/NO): NO